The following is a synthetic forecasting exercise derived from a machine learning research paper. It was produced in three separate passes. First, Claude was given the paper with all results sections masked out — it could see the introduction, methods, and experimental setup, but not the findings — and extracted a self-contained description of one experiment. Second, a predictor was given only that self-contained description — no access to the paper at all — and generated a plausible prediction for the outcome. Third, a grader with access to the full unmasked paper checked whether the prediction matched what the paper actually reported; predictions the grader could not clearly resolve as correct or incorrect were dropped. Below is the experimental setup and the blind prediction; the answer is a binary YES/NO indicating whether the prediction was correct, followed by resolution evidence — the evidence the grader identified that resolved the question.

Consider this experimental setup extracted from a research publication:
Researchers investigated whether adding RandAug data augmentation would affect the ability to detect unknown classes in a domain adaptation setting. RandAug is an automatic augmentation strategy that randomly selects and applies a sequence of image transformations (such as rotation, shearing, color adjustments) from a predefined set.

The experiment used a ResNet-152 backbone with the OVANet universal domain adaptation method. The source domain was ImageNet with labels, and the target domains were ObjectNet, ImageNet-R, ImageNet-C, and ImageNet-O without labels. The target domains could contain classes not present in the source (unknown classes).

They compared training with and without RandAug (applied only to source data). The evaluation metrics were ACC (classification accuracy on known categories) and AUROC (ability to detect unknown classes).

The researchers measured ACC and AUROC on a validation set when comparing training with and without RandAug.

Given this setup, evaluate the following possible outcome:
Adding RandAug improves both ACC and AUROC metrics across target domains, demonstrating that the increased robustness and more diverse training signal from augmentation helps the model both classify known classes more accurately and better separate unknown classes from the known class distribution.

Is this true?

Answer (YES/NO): YES